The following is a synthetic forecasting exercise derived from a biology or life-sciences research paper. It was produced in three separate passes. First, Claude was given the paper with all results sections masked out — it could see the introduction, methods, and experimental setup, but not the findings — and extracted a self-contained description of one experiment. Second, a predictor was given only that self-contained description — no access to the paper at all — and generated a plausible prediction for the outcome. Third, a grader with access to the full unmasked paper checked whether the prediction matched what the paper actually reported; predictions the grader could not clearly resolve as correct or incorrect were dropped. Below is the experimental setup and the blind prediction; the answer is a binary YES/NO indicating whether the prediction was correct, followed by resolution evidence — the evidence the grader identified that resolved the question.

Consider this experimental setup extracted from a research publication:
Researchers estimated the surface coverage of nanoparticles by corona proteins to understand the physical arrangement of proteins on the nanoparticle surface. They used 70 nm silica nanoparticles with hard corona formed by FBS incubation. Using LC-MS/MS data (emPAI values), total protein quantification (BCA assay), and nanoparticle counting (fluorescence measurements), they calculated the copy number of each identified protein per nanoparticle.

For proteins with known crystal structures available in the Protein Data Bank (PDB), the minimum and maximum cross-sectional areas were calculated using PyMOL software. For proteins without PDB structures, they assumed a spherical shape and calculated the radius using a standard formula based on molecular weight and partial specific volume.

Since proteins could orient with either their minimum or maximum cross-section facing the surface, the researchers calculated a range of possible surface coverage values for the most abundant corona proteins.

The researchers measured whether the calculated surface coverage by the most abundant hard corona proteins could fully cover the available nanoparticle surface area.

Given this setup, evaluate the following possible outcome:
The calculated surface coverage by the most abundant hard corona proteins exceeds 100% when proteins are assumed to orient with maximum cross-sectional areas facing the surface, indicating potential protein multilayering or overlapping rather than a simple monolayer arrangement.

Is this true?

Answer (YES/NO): NO